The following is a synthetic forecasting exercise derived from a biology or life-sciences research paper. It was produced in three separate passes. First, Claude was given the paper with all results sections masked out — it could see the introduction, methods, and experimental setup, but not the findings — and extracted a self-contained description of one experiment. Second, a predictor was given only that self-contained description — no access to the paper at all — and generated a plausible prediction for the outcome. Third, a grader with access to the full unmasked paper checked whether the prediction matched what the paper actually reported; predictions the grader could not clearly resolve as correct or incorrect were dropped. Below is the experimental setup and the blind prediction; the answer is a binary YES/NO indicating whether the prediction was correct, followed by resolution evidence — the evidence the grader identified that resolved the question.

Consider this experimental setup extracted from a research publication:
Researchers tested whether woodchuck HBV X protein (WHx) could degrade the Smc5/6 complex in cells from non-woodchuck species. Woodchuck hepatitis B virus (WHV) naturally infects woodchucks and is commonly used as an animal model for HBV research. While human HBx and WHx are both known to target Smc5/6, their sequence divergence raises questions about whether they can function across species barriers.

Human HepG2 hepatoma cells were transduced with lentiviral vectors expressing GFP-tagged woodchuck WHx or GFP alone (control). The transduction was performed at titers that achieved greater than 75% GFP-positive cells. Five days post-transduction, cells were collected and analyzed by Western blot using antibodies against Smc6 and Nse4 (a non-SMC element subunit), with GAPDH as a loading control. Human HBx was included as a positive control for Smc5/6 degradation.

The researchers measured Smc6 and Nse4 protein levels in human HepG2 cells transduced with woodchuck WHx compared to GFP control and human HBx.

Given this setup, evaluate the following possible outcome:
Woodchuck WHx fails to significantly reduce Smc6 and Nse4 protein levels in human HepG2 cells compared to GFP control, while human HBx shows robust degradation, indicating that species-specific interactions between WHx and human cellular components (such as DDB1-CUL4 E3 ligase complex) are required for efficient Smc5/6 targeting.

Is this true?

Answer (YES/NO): NO